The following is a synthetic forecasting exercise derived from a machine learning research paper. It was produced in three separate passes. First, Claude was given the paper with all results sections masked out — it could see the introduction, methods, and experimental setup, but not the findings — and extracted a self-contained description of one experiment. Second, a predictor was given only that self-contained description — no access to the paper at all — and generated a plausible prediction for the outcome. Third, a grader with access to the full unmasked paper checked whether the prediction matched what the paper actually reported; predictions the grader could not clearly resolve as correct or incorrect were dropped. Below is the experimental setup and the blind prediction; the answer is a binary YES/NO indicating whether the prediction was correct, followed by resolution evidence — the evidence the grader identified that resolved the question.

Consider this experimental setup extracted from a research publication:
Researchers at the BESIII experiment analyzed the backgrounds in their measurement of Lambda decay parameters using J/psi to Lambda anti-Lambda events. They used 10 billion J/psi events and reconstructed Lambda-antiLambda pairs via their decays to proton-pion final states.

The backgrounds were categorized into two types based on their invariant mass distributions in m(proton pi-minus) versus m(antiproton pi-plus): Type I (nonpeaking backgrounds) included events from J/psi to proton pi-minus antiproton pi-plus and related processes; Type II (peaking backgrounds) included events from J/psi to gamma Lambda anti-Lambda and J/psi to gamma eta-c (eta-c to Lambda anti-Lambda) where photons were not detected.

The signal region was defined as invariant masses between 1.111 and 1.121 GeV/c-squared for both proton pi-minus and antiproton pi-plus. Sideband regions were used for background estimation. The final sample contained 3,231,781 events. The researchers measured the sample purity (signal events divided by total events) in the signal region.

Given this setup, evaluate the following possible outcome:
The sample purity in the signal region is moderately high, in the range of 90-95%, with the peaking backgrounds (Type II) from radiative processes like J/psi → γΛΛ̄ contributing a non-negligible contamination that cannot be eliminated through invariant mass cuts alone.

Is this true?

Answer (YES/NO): NO